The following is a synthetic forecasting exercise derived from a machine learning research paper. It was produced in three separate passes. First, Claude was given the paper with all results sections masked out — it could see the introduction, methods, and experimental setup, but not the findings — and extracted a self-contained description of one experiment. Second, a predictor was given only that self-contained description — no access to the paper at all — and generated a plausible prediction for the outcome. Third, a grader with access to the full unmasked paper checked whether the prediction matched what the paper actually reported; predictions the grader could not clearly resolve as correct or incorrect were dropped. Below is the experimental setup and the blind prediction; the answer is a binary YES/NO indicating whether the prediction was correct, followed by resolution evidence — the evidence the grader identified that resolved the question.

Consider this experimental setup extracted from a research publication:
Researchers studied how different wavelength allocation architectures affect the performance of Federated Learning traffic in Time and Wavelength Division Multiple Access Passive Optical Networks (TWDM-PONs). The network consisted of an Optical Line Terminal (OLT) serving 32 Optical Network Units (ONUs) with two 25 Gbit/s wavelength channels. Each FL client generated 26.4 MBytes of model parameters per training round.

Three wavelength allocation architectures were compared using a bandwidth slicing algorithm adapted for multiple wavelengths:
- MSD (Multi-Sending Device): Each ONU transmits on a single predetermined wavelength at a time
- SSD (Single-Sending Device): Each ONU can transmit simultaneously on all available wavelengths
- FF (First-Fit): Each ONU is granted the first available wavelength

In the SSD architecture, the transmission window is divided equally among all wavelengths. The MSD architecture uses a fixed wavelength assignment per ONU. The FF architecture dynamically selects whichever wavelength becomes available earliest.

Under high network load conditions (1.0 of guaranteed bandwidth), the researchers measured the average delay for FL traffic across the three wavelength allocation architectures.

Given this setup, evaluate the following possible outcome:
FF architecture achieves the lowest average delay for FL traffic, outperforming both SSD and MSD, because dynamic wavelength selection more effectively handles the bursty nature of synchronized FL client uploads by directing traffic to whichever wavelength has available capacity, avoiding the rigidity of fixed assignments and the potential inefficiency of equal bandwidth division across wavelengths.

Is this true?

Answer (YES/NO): YES